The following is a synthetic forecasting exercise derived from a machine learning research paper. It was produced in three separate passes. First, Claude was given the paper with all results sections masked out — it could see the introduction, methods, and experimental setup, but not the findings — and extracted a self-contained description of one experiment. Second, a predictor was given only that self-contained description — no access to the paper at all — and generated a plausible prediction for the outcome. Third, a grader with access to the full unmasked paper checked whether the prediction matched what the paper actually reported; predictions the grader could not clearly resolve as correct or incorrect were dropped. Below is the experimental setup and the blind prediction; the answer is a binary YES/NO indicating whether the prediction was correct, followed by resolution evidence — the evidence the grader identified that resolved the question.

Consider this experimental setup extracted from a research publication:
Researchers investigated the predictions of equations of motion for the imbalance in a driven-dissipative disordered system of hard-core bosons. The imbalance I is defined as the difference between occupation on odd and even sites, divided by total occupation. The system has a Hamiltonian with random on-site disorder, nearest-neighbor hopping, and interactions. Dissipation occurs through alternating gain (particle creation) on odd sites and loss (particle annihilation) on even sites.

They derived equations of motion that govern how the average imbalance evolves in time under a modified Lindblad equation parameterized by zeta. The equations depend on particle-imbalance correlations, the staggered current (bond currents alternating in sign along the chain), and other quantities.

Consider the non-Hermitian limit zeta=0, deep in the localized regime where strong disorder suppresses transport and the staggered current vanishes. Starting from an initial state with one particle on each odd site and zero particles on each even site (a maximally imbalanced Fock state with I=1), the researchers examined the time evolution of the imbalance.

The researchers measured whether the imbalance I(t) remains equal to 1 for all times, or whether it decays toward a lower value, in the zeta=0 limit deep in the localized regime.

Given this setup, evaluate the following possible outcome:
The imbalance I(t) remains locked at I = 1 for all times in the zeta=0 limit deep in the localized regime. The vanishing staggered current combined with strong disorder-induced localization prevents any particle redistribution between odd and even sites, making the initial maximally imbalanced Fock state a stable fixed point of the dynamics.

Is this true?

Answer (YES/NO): YES